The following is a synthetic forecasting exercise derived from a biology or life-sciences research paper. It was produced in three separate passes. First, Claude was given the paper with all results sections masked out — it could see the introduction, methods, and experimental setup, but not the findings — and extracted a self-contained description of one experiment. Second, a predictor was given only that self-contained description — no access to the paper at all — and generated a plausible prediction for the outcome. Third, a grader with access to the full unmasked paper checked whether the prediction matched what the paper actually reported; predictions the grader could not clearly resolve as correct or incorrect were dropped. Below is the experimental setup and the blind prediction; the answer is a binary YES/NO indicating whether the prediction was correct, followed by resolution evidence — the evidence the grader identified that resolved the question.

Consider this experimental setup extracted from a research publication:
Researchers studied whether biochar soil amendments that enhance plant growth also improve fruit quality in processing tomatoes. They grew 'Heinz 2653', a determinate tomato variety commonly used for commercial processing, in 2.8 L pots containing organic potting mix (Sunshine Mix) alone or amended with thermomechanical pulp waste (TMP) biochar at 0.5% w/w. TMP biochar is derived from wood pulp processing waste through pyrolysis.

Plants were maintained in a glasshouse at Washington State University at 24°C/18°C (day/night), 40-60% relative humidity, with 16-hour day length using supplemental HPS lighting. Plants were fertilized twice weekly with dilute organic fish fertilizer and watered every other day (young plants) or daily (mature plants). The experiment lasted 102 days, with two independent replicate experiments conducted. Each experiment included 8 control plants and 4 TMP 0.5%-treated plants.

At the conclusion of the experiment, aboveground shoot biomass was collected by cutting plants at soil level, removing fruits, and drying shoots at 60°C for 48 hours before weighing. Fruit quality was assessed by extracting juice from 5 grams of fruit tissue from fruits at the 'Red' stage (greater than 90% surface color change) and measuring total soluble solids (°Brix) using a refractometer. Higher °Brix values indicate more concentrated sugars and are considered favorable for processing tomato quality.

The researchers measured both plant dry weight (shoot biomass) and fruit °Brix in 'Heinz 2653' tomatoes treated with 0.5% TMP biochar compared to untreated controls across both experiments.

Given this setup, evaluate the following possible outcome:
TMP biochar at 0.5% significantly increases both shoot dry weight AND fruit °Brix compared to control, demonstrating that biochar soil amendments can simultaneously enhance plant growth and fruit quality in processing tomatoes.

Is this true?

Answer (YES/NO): NO